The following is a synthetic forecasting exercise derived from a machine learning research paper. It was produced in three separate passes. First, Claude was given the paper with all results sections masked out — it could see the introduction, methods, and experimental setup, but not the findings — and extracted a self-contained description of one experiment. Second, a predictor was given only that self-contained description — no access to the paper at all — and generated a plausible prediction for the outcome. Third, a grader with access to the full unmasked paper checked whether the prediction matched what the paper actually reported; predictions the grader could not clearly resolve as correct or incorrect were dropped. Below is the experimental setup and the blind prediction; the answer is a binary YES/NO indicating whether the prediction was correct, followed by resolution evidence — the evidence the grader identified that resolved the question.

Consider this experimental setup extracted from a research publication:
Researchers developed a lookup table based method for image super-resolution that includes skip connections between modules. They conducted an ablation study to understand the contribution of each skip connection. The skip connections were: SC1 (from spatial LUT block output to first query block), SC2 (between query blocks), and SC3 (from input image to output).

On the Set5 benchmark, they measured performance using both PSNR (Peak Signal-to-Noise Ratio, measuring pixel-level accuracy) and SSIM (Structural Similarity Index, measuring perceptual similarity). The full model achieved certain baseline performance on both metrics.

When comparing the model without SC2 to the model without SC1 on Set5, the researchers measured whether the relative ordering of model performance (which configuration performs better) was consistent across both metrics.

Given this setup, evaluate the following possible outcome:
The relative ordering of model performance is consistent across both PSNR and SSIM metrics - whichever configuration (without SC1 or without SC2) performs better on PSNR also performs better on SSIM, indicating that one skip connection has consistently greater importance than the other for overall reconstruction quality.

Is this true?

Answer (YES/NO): YES